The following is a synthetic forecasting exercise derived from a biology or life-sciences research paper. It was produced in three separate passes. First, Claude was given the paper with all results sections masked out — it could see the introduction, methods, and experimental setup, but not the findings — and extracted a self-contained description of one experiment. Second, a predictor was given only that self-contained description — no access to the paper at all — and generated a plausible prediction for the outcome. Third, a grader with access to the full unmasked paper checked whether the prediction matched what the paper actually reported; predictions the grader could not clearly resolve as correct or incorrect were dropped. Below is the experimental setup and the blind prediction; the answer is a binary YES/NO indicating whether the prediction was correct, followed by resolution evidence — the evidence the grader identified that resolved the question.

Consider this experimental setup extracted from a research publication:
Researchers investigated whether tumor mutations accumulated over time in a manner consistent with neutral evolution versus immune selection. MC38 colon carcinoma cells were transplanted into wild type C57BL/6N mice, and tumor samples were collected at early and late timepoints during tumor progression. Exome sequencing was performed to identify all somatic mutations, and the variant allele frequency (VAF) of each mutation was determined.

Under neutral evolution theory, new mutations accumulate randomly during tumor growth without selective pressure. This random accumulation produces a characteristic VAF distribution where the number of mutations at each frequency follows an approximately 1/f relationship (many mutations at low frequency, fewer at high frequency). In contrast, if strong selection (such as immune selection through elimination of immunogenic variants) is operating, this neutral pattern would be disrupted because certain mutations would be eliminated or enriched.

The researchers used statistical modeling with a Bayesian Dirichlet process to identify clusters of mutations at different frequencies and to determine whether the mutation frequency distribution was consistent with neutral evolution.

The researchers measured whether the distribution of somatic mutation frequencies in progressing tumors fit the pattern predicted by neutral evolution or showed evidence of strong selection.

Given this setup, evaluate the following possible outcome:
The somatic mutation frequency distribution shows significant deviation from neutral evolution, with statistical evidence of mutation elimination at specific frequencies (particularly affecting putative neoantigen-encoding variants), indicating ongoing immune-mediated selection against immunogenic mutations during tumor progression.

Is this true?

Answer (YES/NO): NO